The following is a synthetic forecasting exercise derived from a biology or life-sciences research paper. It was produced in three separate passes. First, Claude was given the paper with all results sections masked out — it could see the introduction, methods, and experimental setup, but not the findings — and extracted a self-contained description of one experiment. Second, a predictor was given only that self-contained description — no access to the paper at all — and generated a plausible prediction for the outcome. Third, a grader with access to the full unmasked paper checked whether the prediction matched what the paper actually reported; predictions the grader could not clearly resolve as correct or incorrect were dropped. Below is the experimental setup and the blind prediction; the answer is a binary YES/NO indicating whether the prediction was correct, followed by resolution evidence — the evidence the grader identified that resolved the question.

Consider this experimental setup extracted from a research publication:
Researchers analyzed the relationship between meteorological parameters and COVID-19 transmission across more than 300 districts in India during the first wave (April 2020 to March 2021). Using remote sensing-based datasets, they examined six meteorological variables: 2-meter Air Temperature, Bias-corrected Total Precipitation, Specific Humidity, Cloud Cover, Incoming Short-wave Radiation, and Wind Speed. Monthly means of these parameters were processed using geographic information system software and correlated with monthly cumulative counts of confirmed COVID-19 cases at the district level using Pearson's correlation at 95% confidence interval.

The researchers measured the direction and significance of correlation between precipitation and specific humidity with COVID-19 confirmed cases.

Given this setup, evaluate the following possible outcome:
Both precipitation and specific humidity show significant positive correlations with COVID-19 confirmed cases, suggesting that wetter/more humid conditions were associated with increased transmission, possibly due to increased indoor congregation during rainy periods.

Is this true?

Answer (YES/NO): NO